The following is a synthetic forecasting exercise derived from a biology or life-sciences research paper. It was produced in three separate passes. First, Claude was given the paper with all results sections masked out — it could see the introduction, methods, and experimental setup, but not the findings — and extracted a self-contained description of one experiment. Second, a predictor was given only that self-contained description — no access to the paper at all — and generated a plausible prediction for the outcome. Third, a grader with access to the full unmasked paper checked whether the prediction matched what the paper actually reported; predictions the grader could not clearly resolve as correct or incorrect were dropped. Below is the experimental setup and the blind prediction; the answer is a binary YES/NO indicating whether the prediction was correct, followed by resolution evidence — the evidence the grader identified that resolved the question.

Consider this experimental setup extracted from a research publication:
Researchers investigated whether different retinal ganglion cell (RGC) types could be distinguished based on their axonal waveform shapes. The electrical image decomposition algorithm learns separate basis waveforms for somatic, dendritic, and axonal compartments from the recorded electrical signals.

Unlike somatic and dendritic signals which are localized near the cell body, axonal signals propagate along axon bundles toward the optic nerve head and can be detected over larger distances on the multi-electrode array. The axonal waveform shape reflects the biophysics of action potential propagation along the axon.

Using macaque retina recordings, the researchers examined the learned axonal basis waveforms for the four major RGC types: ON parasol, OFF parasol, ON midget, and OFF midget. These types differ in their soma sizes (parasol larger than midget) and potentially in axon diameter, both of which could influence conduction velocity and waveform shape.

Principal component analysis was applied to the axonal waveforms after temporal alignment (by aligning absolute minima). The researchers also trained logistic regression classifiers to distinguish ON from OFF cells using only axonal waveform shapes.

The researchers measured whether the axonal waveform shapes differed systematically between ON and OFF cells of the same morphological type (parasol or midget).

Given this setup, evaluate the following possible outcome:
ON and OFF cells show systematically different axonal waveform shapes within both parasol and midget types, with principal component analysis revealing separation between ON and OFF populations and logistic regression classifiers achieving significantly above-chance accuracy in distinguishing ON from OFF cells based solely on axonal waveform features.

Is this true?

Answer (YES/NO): NO